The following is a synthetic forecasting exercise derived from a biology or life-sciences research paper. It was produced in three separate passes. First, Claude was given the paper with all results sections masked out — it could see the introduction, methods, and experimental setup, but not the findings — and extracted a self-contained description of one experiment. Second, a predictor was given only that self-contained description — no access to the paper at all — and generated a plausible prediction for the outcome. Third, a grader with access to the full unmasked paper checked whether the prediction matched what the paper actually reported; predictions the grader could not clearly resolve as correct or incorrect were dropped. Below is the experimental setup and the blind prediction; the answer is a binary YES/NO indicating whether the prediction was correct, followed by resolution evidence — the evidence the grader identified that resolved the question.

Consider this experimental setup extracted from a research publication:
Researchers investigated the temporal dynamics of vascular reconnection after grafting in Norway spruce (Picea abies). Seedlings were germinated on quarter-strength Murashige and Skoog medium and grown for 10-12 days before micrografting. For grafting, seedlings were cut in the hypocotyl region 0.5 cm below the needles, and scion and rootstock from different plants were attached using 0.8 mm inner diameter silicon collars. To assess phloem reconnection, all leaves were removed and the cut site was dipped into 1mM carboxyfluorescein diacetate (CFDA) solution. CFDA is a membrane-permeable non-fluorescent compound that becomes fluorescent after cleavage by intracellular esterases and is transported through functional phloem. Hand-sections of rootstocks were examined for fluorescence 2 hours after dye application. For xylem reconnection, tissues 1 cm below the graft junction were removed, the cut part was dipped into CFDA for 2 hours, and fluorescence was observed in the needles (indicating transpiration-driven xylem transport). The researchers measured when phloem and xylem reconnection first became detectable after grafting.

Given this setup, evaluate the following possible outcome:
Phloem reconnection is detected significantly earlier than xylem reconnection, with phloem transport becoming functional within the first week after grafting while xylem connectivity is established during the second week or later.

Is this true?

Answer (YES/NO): NO